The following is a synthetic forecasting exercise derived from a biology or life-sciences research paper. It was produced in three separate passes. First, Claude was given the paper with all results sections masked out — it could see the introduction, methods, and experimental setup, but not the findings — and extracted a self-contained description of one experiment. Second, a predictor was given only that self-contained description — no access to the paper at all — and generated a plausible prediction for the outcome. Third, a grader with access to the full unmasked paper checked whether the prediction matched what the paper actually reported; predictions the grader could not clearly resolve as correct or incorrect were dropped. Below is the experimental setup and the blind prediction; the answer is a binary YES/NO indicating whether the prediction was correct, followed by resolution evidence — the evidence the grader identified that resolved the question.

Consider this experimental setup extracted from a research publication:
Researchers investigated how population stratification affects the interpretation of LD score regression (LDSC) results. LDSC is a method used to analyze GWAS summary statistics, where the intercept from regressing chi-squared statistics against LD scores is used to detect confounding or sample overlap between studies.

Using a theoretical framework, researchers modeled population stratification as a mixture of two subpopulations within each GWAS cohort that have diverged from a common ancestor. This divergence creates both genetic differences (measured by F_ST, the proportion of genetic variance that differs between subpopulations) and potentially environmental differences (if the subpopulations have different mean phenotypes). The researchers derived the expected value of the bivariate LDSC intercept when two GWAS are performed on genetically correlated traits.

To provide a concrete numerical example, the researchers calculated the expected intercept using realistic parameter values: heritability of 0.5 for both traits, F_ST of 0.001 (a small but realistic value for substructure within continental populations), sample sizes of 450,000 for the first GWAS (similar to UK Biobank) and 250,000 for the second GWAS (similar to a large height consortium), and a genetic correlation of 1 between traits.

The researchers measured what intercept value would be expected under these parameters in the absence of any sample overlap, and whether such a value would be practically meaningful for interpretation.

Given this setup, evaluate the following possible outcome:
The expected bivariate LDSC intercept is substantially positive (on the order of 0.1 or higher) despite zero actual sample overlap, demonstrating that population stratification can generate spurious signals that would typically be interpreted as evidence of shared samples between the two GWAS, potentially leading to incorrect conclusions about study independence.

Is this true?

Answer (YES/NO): YES